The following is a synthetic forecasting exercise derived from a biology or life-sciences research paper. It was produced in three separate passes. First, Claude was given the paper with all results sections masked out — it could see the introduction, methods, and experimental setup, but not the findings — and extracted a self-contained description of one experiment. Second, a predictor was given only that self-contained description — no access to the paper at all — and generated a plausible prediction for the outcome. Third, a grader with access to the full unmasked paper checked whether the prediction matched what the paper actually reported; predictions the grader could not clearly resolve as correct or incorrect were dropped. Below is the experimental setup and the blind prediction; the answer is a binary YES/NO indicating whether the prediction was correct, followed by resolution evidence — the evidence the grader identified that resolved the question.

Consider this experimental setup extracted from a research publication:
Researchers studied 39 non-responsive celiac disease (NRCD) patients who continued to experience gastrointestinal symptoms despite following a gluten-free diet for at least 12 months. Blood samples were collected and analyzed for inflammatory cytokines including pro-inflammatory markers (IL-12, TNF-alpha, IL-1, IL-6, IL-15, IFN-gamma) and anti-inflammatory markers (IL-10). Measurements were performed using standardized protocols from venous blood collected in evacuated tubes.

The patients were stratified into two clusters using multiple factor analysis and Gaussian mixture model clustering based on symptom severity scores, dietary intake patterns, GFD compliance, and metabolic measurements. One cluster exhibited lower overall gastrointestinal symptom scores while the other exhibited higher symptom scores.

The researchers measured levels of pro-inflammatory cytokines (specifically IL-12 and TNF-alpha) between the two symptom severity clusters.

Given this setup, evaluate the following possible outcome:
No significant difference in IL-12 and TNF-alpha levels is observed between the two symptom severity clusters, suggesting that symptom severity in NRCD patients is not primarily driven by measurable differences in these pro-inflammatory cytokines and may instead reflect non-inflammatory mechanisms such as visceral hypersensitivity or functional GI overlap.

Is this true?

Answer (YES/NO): NO